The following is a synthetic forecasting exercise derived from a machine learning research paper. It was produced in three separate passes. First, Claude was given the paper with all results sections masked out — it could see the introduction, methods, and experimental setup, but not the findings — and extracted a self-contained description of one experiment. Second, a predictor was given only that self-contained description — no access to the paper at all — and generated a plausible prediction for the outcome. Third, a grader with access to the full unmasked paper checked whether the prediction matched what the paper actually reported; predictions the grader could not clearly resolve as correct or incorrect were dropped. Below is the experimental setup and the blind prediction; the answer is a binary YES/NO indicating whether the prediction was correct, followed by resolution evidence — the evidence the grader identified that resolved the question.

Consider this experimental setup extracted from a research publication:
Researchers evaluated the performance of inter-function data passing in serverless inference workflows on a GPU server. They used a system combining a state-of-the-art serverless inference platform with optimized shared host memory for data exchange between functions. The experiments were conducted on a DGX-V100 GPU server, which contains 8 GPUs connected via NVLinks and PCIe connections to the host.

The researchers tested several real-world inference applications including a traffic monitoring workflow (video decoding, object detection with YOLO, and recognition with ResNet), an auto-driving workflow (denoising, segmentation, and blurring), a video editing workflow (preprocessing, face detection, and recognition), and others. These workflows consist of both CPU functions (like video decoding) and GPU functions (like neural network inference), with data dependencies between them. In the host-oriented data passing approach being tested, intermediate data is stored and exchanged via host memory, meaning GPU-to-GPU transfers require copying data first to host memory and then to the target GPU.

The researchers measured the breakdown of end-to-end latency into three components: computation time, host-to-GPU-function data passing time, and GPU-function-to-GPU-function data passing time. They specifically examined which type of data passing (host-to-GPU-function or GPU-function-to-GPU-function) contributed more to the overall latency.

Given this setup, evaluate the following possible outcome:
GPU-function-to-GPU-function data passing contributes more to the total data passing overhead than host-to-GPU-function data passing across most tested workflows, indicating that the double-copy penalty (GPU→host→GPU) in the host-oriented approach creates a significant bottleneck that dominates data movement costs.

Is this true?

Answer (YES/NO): YES